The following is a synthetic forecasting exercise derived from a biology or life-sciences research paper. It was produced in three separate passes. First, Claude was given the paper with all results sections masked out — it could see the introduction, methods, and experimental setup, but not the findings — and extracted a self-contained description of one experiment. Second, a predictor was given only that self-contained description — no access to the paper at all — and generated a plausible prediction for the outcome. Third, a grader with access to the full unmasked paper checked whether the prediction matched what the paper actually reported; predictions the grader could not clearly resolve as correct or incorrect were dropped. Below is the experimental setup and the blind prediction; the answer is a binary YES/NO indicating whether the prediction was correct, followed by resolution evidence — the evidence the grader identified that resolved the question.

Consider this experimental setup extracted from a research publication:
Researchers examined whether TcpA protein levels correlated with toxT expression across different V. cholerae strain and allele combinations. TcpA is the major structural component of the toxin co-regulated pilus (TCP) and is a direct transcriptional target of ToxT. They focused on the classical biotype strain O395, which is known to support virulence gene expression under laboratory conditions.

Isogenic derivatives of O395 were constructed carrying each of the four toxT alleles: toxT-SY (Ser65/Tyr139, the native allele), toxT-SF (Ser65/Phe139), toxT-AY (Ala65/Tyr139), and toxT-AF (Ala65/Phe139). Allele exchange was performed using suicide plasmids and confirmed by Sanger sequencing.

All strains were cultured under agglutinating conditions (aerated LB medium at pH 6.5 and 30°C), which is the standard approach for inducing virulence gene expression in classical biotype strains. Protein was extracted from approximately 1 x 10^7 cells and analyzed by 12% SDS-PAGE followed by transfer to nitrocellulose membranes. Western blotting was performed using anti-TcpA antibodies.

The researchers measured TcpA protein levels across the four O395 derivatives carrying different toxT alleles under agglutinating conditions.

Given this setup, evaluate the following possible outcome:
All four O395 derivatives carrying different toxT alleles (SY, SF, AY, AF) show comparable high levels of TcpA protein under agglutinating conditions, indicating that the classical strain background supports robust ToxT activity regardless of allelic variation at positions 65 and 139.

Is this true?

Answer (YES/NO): NO